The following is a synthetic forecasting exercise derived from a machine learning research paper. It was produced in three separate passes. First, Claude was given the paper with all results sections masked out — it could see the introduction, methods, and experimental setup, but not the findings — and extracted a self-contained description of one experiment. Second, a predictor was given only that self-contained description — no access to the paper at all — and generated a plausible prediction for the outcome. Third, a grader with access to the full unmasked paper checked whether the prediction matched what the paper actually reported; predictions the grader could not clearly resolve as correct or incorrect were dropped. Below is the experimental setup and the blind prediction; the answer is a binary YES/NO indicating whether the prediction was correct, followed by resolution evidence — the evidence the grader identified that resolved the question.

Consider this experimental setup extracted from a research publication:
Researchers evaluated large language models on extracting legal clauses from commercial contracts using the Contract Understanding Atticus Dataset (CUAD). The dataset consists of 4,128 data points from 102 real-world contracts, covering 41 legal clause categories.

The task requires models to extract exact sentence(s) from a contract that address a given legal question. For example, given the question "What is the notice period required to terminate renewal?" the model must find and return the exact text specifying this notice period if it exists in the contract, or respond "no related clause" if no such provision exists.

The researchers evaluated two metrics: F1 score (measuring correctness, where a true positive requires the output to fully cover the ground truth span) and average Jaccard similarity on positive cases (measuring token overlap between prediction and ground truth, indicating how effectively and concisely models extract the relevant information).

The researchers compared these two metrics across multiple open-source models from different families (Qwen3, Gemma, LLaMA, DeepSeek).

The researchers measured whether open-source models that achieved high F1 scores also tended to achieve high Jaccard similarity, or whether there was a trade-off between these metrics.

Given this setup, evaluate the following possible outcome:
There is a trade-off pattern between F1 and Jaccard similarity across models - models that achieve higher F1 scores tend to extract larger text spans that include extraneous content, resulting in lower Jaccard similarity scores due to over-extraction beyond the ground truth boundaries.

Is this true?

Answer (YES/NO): YES